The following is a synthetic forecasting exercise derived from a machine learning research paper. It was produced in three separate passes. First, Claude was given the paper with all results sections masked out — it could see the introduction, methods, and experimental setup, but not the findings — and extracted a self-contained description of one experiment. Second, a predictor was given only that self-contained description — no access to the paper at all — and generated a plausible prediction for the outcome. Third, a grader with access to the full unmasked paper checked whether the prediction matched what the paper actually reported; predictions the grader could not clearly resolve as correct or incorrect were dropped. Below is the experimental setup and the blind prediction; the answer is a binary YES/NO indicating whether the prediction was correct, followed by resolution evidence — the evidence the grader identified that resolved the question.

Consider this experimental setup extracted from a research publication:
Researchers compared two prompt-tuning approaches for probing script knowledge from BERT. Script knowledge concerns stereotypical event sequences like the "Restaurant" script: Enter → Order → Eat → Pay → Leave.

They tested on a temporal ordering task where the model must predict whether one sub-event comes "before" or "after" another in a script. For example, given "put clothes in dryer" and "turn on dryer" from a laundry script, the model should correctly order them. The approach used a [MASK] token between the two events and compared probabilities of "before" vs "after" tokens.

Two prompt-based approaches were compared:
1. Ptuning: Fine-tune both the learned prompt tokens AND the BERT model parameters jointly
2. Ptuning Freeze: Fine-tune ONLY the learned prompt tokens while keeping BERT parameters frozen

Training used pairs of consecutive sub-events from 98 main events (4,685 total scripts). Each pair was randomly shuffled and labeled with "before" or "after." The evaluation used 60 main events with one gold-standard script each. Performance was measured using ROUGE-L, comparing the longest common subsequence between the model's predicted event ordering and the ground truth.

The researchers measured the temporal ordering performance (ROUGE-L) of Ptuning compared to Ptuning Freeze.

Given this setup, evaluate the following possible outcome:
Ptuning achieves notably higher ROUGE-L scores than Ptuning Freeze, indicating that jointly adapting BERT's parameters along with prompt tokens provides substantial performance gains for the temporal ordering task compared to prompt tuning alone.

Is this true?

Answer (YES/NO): NO